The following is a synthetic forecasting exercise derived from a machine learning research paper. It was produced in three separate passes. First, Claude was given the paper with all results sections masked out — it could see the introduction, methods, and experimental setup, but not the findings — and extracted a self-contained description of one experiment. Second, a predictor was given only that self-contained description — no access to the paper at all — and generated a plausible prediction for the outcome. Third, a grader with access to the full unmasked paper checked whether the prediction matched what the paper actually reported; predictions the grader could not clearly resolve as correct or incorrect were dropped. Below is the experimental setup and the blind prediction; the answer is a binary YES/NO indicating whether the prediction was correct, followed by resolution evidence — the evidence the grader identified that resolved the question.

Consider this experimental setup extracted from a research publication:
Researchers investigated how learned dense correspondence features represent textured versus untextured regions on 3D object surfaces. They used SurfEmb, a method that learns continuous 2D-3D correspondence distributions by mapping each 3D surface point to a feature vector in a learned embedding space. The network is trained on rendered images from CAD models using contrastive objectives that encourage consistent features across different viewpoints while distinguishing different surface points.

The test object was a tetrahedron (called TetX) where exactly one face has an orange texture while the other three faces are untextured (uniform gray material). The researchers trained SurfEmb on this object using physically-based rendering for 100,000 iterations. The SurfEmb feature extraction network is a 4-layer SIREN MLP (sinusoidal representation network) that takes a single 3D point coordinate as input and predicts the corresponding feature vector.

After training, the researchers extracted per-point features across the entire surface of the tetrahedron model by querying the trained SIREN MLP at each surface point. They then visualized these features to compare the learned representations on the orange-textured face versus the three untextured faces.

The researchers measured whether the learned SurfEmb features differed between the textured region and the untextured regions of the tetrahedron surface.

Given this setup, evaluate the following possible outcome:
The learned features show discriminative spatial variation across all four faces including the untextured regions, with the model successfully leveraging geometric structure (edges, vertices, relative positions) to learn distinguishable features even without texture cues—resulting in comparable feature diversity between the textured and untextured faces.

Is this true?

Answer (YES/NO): NO